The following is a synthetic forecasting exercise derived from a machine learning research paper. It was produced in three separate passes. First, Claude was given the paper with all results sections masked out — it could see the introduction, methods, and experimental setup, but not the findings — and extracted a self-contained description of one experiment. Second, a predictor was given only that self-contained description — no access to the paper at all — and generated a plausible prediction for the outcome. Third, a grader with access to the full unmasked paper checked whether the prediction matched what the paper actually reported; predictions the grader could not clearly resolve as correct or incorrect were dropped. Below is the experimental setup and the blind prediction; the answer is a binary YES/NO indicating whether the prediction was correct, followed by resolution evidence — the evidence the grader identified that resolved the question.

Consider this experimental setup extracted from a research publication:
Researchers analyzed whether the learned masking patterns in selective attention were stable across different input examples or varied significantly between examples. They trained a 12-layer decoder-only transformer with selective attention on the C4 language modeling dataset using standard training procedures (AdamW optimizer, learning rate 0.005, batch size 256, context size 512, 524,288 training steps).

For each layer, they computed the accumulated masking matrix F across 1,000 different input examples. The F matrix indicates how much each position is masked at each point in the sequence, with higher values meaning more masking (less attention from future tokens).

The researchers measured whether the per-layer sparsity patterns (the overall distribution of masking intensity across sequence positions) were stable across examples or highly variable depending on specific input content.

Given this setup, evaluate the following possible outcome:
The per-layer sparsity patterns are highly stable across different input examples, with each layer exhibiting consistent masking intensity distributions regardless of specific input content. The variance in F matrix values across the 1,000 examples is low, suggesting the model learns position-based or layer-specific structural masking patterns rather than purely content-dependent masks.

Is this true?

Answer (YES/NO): YES